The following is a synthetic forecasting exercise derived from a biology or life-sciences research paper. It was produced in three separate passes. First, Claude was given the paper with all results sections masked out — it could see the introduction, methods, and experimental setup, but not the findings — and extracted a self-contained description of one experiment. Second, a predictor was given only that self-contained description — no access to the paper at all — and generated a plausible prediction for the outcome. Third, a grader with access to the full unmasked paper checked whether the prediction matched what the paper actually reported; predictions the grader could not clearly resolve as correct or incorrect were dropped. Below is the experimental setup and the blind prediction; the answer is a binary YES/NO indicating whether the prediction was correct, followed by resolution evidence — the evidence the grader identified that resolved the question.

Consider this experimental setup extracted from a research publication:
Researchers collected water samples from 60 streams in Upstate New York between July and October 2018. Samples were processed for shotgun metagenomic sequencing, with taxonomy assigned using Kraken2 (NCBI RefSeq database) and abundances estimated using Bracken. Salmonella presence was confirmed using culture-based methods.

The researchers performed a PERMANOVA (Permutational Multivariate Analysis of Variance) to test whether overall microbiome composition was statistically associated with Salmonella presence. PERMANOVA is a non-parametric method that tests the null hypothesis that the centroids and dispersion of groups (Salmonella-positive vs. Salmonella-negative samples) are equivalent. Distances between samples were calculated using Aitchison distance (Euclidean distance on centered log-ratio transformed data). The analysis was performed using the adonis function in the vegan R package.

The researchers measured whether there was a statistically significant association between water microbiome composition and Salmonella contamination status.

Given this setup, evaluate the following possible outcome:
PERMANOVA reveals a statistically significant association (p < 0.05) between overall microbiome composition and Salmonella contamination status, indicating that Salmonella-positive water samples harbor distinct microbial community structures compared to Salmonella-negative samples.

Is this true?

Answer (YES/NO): NO